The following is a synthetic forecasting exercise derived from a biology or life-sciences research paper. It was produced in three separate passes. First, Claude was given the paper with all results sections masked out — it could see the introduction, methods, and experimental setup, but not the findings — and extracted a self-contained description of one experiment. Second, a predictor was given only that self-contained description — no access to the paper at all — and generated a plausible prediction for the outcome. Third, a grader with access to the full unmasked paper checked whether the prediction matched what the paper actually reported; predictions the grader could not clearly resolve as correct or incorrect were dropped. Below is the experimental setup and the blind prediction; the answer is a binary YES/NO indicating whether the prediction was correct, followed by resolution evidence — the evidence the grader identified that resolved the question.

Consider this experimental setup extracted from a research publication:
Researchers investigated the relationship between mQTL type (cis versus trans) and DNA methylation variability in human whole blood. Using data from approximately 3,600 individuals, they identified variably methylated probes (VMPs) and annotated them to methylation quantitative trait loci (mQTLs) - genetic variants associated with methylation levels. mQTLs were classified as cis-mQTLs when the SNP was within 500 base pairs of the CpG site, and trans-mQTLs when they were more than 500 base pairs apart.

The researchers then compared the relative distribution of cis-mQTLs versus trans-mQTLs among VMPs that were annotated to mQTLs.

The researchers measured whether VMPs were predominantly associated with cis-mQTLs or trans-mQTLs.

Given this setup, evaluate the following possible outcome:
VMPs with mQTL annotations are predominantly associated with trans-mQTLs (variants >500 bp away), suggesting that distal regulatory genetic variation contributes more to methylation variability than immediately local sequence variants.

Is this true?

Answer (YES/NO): YES